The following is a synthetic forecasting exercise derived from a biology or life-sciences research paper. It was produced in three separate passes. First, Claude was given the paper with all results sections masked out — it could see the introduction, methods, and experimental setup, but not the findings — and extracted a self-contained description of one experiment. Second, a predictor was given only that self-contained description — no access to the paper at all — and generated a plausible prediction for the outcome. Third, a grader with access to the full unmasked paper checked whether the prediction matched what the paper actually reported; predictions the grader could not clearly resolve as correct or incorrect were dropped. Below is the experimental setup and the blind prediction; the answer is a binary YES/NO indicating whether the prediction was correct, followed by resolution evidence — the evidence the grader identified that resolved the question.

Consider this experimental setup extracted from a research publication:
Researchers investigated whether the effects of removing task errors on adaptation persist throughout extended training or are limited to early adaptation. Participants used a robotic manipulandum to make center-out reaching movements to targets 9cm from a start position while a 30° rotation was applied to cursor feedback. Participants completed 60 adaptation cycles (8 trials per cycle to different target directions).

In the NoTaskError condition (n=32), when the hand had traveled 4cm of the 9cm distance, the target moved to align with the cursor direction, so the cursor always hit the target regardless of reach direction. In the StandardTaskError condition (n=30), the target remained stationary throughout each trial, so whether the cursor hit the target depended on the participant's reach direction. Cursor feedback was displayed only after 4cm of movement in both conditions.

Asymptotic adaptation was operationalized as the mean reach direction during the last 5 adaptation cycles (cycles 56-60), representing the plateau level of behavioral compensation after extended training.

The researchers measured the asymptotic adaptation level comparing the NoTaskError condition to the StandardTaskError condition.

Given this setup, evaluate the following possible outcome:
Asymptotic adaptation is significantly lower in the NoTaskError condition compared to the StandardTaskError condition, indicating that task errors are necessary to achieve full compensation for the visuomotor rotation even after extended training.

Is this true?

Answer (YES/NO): YES